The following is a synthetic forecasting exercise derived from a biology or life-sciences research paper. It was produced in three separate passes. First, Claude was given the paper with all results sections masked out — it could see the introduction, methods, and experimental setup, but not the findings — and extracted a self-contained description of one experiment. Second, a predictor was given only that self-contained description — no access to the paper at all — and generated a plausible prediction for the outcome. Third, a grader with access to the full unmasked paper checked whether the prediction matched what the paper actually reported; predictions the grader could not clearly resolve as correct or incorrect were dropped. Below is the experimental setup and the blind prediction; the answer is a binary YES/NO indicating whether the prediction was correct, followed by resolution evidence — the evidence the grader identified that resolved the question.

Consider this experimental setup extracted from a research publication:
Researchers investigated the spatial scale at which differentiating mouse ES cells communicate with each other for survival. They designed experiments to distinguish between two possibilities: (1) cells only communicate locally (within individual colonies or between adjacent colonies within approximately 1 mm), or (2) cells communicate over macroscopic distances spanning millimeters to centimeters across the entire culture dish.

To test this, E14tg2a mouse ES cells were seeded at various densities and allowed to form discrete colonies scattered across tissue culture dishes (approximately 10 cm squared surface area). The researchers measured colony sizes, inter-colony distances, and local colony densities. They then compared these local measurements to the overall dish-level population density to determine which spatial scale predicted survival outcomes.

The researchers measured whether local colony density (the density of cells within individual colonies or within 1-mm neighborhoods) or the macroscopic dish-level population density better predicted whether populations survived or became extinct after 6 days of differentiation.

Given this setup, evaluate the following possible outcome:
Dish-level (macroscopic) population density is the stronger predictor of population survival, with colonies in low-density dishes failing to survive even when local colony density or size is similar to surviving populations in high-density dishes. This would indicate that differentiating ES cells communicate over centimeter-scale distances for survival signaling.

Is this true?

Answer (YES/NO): YES